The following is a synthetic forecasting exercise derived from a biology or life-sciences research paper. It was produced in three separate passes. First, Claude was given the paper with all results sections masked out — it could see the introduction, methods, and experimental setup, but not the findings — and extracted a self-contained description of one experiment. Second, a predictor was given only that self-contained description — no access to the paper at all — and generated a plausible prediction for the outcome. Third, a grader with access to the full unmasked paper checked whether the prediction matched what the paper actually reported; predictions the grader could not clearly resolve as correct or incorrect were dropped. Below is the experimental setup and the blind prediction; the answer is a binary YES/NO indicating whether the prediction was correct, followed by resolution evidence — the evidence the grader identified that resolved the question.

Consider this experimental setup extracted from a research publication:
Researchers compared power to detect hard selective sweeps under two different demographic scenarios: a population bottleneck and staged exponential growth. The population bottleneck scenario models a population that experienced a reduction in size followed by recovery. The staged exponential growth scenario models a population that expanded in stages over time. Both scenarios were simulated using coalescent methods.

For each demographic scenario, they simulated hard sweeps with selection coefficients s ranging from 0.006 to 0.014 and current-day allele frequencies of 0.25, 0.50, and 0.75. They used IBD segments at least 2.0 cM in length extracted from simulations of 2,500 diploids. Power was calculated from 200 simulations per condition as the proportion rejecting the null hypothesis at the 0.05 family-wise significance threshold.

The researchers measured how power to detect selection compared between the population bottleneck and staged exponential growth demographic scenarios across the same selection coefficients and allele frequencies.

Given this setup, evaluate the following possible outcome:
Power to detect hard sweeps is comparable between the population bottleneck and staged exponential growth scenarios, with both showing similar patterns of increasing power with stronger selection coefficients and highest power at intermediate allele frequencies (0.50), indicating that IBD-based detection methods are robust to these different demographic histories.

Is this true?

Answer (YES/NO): NO